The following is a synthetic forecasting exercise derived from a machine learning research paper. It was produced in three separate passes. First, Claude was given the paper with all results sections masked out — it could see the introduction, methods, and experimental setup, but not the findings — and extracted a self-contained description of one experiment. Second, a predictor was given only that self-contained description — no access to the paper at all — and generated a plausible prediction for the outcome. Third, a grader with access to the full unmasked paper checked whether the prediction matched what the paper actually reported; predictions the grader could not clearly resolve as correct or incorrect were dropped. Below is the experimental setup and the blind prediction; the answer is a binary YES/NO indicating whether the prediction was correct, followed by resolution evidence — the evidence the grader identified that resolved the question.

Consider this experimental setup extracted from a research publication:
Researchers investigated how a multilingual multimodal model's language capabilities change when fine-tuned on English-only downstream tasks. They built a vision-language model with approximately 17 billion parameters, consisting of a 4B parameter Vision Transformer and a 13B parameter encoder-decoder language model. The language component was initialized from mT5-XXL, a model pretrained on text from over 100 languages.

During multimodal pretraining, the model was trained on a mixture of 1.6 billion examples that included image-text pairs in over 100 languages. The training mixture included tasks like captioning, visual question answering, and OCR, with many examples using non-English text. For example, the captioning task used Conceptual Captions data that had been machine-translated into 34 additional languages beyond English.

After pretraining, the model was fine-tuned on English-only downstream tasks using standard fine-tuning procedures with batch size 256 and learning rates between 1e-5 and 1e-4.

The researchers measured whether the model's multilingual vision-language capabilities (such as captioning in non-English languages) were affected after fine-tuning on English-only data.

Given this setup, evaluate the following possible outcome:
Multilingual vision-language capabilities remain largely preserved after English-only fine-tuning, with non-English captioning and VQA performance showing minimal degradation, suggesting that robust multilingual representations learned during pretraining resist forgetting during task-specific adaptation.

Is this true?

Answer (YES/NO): NO